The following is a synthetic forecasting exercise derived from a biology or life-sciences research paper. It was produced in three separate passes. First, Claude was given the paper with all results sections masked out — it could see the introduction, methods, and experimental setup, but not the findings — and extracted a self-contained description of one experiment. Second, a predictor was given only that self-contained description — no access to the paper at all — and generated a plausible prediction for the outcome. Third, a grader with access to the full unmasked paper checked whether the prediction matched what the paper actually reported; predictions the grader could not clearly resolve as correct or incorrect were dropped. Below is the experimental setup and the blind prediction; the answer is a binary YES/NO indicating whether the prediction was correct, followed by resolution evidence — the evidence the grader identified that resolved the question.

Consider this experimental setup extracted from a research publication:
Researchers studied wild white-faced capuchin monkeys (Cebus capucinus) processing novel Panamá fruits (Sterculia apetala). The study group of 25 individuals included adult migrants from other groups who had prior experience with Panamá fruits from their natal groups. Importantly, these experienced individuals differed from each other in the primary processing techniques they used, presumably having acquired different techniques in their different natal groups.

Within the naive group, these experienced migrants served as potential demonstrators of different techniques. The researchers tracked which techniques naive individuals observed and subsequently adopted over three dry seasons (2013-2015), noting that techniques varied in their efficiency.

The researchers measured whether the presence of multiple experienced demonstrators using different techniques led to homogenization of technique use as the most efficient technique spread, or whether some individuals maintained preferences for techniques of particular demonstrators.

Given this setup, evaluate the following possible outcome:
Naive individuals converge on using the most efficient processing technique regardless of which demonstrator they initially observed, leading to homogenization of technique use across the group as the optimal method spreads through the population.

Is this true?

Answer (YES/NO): NO